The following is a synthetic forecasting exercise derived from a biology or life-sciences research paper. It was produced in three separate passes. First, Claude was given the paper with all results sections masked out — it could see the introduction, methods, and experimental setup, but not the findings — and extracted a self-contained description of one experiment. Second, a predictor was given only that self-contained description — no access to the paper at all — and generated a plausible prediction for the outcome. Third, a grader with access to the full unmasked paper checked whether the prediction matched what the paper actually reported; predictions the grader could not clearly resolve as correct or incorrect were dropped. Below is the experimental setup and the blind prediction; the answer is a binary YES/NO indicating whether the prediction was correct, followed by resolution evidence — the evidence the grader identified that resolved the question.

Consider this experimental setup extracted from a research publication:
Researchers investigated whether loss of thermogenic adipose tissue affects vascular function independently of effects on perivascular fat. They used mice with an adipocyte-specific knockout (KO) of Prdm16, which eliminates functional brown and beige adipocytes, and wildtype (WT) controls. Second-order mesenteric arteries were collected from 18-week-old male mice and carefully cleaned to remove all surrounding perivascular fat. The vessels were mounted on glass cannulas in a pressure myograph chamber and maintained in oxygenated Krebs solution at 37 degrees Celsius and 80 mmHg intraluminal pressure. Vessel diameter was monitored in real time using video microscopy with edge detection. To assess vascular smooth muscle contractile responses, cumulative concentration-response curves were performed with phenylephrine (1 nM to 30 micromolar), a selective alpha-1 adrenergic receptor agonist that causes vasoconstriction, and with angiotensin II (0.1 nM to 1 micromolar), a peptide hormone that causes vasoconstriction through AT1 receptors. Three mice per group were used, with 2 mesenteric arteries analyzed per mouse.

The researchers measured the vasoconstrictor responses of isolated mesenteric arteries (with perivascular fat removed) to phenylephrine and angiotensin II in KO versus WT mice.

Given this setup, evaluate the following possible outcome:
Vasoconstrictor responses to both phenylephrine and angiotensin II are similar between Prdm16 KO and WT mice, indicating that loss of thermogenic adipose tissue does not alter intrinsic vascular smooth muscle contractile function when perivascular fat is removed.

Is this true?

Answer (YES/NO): NO